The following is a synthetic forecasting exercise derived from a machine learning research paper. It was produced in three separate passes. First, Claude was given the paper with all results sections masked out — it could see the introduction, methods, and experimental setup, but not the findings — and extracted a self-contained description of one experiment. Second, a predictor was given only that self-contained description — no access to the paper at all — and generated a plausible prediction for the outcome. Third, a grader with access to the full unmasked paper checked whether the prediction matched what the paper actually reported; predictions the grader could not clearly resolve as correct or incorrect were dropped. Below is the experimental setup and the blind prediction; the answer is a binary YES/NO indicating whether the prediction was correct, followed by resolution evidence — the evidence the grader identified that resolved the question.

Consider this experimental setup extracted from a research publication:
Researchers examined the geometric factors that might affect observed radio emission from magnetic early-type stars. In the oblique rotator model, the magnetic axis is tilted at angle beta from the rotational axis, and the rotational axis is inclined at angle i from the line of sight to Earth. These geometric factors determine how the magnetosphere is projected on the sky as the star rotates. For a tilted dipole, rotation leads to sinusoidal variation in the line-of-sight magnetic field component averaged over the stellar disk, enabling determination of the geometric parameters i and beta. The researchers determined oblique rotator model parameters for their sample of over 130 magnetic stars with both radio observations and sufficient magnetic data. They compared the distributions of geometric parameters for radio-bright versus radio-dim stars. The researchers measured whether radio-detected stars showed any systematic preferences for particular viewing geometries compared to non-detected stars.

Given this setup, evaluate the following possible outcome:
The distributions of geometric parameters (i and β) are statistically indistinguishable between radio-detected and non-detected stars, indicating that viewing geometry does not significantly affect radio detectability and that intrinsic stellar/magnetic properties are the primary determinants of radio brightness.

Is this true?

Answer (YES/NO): YES